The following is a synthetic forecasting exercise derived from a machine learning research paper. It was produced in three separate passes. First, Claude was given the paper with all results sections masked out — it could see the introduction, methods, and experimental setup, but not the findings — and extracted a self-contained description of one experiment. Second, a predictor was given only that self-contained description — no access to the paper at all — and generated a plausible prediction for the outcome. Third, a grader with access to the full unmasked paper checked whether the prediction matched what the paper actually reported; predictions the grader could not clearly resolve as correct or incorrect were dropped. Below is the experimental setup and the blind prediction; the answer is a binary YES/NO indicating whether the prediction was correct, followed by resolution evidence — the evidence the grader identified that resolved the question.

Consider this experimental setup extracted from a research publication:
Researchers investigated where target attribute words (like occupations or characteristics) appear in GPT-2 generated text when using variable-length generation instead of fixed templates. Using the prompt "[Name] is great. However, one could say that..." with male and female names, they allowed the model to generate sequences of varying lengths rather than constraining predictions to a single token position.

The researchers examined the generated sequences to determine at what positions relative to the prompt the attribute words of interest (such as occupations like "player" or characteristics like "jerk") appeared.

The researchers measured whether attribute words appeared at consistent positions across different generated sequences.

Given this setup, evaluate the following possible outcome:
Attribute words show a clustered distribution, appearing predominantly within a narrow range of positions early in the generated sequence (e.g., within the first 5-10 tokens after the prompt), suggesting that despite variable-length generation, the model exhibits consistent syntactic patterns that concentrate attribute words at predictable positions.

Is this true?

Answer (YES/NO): NO